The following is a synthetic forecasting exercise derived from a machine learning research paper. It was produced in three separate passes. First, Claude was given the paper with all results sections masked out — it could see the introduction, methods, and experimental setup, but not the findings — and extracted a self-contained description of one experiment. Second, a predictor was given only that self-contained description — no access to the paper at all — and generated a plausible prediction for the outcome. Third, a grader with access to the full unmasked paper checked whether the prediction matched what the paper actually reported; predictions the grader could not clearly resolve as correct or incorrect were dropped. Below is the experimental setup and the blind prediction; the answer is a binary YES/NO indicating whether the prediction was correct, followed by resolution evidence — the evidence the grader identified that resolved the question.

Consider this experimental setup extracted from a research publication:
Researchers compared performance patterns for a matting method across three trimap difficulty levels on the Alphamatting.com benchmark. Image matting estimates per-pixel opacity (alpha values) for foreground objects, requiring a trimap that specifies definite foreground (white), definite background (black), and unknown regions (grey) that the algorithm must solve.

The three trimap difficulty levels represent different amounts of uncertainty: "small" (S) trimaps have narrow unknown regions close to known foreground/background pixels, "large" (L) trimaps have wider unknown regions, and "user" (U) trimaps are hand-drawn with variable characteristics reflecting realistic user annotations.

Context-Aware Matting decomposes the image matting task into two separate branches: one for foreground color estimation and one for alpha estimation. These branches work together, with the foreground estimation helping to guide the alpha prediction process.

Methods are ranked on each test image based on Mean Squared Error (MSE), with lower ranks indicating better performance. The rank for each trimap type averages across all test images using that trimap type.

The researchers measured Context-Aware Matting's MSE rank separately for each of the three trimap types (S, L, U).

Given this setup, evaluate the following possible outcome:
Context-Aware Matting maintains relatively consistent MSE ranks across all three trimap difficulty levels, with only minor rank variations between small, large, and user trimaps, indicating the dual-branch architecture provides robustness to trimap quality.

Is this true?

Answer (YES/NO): NO